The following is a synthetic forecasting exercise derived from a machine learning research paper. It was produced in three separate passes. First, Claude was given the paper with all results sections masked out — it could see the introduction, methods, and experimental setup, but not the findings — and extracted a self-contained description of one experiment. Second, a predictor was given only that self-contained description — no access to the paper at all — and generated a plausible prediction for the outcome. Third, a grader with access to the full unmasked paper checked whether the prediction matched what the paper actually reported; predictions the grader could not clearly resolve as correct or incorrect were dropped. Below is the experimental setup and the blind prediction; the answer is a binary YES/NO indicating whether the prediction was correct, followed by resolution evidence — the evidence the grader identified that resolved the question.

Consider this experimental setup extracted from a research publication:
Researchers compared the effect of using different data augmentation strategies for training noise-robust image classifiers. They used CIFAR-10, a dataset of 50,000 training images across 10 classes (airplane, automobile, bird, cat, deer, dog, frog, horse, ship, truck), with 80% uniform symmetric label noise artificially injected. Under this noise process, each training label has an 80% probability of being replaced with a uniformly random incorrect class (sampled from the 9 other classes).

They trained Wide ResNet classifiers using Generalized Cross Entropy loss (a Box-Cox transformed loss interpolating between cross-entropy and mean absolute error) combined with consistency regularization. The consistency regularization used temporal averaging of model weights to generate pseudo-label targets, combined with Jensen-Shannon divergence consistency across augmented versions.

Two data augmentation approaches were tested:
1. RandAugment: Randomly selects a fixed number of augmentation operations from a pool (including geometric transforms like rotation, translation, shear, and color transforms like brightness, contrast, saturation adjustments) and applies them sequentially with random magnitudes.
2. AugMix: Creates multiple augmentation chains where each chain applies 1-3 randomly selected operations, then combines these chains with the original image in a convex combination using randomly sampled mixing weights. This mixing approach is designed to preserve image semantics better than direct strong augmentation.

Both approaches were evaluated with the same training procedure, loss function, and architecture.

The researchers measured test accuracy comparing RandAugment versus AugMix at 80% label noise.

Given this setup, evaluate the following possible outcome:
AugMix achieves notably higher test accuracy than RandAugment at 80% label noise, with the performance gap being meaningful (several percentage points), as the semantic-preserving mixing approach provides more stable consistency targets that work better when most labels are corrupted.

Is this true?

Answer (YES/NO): NO